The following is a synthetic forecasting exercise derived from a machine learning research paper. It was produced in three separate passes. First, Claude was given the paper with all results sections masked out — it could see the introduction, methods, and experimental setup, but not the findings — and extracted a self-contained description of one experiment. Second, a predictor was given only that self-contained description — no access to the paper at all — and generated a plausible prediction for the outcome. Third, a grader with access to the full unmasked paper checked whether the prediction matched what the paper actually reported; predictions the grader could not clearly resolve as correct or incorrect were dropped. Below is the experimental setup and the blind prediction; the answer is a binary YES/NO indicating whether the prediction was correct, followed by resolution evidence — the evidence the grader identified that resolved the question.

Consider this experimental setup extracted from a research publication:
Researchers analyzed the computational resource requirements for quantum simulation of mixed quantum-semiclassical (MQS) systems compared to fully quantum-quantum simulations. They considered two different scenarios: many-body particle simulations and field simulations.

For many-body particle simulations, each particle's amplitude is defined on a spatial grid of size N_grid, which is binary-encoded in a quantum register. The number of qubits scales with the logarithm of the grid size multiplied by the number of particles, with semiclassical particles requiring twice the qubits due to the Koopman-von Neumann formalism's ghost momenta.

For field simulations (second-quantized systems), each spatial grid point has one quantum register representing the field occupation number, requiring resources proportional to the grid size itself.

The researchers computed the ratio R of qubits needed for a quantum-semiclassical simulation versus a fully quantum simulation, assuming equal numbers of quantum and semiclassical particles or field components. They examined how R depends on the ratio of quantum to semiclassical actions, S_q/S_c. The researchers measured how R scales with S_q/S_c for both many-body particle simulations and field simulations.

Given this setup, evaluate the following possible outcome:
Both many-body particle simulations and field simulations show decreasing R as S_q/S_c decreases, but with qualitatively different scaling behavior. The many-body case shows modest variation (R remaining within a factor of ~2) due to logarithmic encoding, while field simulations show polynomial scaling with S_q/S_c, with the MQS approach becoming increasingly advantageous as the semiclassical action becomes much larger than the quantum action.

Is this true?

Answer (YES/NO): YES